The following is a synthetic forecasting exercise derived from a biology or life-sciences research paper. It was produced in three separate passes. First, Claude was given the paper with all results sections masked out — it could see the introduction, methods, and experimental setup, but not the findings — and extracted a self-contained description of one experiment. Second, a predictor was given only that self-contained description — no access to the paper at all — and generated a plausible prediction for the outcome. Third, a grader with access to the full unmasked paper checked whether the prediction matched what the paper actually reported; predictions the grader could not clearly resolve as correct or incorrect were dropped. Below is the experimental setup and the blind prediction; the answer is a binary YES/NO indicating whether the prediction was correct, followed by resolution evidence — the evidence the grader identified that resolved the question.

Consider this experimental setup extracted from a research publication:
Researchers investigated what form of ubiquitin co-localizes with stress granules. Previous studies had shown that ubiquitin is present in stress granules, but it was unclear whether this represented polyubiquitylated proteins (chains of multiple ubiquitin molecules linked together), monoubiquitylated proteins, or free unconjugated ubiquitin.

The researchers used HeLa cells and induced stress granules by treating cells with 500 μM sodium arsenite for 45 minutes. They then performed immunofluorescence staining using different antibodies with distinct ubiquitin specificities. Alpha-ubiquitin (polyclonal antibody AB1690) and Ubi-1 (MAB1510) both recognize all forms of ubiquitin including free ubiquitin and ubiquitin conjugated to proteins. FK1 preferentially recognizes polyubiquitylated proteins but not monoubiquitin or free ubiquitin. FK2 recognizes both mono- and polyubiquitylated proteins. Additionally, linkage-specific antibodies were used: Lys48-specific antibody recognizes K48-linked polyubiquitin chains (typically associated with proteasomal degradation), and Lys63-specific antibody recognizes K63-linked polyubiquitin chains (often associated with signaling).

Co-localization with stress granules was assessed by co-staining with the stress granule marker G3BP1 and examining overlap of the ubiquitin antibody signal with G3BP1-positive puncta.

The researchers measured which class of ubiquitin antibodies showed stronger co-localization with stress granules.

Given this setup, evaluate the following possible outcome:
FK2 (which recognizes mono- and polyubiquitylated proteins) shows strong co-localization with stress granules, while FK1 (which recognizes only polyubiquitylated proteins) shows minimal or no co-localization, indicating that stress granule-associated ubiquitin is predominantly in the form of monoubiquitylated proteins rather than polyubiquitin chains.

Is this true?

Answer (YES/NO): NO